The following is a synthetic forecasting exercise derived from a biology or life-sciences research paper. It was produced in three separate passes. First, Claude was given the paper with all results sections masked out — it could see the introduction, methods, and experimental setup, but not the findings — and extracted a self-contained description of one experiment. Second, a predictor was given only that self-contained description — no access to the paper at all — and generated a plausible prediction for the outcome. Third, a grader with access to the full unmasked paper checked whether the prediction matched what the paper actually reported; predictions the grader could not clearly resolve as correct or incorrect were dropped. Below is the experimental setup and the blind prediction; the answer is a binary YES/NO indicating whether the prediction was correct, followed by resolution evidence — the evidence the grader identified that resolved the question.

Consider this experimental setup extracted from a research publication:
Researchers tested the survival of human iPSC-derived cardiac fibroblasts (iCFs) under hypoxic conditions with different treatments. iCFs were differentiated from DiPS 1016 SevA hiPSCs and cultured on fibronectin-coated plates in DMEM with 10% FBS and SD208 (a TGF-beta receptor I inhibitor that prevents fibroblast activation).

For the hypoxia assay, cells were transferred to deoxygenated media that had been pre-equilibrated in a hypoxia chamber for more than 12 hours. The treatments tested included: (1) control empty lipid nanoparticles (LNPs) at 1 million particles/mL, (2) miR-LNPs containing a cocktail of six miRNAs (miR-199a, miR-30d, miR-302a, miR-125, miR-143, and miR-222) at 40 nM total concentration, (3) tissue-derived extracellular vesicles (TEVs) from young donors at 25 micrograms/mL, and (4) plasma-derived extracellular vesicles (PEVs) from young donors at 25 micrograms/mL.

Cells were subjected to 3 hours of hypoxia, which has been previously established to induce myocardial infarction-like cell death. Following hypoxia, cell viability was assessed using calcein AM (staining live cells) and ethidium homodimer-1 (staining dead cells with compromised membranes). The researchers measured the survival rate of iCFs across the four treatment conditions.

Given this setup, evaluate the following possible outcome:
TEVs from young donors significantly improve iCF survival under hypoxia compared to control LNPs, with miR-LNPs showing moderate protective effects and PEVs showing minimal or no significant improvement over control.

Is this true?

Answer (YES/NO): NO